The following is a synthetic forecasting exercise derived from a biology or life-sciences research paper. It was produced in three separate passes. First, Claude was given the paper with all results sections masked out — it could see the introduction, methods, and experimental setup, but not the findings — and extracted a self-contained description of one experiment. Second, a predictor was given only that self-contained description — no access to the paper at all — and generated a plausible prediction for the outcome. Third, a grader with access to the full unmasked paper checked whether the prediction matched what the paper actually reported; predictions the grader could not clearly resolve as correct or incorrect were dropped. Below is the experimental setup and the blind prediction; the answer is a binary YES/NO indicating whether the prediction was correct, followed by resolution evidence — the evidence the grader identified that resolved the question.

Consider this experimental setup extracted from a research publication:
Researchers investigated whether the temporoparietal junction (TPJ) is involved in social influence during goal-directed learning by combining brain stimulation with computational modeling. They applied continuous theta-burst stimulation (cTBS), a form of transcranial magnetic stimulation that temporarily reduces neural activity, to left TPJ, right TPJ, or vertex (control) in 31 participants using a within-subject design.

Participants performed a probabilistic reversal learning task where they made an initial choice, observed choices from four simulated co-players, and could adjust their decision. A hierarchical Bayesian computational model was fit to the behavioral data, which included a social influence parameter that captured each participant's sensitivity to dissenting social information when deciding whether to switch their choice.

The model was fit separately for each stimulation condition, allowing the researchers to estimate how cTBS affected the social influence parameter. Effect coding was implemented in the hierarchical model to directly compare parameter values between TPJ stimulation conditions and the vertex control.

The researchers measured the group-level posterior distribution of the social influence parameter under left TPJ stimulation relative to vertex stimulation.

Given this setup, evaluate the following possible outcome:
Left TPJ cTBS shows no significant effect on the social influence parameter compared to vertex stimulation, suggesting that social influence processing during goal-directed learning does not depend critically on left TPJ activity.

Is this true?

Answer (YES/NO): NO